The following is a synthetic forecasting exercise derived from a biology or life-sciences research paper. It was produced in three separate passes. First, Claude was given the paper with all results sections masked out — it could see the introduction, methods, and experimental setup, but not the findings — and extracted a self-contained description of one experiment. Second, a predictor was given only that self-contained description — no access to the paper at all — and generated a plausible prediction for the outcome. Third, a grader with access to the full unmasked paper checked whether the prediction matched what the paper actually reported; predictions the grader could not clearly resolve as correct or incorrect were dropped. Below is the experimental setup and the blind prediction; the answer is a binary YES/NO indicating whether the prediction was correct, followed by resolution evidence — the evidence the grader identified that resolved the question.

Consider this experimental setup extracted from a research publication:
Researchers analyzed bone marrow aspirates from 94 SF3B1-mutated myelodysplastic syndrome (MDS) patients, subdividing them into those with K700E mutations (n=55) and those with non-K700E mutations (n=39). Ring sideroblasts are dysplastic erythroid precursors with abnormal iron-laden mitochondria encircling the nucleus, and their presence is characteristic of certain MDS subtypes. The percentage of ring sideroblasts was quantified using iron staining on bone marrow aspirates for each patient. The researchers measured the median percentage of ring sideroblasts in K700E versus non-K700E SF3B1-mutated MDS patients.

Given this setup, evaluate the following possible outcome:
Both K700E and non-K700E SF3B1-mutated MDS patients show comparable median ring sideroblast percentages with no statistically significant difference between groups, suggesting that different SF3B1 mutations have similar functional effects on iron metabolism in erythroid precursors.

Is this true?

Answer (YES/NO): NO